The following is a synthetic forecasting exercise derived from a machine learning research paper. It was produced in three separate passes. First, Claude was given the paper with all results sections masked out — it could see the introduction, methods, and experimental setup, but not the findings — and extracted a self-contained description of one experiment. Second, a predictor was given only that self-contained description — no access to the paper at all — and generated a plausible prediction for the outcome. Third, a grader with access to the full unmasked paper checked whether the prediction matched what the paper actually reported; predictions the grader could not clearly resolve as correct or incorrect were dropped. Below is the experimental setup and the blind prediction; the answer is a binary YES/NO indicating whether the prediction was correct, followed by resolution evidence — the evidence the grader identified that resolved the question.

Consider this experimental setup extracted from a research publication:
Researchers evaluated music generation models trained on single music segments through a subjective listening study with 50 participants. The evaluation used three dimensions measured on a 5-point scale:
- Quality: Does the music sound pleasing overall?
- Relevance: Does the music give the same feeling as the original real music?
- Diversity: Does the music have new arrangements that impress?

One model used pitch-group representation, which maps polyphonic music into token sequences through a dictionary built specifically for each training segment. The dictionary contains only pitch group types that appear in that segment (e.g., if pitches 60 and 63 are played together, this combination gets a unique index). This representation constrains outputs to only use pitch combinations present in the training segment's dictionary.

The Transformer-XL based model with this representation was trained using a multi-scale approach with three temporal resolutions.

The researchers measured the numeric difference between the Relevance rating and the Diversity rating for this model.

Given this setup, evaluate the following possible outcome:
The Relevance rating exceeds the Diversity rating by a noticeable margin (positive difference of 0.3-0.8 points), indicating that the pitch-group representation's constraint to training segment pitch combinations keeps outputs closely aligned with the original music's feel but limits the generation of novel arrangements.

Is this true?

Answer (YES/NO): YES